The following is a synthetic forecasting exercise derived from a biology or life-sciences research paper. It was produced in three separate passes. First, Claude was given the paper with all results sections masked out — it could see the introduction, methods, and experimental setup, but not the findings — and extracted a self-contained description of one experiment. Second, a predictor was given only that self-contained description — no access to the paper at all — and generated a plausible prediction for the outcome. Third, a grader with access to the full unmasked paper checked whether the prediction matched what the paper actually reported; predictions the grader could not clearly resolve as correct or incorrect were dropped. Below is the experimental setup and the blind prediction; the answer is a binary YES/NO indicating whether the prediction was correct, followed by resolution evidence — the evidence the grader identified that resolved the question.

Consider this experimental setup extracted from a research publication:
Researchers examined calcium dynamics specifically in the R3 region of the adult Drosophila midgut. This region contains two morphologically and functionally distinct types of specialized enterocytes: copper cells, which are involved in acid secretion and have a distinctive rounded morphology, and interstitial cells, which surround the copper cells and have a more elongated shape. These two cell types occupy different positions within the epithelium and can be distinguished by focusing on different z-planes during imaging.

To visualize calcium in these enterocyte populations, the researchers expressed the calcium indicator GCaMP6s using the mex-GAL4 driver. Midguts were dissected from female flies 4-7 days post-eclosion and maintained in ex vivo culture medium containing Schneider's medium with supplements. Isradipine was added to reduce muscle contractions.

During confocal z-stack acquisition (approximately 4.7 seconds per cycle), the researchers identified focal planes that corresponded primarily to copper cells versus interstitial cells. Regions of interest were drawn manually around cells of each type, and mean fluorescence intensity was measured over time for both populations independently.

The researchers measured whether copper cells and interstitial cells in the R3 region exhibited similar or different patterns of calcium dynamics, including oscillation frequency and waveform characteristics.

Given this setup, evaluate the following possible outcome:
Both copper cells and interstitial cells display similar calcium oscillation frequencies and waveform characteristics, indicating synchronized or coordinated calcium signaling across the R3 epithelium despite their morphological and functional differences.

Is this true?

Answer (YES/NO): NO